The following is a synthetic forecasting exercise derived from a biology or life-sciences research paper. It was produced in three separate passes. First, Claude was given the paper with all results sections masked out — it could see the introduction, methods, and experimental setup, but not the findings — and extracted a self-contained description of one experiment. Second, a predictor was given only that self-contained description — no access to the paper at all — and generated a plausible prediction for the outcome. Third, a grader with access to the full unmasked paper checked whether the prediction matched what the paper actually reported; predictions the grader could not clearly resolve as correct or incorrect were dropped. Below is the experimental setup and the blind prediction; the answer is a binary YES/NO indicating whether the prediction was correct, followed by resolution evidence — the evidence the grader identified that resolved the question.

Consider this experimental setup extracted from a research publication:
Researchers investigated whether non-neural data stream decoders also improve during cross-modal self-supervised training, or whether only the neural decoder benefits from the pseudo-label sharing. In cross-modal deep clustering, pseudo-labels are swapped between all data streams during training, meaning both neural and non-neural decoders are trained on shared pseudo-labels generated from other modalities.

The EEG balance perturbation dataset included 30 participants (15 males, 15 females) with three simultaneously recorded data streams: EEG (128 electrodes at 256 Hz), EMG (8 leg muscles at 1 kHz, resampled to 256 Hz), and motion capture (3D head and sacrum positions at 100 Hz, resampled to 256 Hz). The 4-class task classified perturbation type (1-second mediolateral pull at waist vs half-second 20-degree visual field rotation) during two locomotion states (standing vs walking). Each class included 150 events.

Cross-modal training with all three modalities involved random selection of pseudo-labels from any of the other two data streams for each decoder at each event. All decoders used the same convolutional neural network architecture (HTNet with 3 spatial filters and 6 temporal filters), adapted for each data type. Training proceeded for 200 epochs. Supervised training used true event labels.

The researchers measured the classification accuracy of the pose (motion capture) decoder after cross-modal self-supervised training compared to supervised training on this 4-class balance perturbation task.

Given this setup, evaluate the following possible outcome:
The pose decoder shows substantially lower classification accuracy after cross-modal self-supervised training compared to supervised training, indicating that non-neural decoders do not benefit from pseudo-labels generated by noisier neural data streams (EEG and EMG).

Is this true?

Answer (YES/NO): NO